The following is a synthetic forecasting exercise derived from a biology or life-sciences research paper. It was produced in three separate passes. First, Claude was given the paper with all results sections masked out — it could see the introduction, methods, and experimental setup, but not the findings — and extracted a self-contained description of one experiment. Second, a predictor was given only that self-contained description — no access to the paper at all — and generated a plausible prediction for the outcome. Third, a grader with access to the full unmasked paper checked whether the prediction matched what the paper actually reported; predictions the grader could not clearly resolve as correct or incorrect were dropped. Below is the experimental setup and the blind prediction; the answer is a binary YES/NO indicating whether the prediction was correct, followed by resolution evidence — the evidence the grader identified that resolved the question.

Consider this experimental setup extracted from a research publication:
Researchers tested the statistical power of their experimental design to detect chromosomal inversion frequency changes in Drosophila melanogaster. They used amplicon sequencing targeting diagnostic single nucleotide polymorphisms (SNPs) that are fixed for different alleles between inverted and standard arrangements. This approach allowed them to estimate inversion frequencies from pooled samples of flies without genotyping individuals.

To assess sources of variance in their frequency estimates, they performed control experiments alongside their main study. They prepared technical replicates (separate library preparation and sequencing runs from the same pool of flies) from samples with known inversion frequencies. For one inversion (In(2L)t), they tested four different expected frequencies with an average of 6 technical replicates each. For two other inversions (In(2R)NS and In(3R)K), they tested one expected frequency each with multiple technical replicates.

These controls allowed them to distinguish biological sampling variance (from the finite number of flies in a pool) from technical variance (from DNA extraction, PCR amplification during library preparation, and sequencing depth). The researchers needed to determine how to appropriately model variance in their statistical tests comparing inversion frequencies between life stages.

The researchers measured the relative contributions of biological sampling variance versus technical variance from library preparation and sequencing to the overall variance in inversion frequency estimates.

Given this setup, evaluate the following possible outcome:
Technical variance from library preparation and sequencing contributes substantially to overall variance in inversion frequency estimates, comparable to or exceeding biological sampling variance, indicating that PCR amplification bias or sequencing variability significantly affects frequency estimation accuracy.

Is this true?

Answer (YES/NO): YES